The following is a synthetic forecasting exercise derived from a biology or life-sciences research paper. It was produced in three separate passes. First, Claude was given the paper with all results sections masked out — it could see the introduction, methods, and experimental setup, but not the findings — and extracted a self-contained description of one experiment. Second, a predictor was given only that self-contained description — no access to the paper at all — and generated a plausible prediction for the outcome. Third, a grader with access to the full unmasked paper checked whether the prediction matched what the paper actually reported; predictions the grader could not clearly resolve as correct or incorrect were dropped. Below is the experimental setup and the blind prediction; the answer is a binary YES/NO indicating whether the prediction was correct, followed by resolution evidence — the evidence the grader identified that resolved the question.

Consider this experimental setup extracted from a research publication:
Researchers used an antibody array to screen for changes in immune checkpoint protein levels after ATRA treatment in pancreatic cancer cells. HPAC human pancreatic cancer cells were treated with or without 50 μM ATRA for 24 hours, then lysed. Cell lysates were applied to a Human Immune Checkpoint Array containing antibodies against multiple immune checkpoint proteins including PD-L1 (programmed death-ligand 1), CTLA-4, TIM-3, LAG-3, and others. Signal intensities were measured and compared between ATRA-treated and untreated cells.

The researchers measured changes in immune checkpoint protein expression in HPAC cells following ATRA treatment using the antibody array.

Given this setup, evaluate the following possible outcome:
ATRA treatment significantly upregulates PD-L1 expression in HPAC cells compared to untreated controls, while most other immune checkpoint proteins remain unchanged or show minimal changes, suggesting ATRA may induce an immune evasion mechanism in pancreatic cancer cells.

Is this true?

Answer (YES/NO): YES